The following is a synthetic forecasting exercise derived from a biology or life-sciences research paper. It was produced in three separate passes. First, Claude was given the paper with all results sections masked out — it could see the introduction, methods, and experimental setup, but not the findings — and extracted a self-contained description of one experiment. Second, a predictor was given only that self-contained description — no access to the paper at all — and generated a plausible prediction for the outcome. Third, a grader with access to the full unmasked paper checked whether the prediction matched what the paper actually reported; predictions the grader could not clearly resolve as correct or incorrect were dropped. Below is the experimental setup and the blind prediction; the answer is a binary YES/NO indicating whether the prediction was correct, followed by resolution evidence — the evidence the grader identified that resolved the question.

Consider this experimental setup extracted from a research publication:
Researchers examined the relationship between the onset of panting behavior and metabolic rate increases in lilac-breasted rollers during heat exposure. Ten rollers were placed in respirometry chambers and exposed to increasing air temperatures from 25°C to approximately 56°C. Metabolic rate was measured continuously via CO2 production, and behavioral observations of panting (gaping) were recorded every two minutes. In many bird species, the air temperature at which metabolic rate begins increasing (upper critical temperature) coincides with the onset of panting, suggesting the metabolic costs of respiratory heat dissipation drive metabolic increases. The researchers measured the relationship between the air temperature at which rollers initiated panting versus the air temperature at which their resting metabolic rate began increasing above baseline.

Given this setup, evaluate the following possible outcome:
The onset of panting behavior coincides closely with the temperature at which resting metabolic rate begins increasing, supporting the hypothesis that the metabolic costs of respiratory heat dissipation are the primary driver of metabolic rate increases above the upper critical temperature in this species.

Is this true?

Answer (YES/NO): NO